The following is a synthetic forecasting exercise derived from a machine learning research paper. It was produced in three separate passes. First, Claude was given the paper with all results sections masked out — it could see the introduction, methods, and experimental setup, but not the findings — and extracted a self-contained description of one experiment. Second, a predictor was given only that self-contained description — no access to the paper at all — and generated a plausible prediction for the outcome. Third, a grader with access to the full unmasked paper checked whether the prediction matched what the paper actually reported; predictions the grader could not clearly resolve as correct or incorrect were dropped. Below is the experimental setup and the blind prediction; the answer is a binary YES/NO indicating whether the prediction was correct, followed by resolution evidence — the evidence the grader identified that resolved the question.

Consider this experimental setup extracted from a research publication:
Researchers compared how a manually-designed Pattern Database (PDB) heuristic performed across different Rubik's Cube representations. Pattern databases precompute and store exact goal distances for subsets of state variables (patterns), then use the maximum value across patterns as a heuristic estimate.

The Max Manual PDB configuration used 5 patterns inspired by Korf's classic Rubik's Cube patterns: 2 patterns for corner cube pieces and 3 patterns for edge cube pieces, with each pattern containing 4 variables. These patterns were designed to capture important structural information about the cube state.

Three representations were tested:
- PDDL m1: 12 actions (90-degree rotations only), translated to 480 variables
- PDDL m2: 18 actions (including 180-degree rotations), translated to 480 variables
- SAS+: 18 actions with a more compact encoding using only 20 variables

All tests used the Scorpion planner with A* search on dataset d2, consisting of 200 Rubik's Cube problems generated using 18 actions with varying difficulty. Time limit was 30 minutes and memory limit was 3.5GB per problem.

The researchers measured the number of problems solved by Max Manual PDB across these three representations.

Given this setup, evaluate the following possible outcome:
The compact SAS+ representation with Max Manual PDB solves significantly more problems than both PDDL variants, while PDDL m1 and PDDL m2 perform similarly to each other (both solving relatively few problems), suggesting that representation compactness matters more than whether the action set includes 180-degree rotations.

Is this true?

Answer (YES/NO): NO